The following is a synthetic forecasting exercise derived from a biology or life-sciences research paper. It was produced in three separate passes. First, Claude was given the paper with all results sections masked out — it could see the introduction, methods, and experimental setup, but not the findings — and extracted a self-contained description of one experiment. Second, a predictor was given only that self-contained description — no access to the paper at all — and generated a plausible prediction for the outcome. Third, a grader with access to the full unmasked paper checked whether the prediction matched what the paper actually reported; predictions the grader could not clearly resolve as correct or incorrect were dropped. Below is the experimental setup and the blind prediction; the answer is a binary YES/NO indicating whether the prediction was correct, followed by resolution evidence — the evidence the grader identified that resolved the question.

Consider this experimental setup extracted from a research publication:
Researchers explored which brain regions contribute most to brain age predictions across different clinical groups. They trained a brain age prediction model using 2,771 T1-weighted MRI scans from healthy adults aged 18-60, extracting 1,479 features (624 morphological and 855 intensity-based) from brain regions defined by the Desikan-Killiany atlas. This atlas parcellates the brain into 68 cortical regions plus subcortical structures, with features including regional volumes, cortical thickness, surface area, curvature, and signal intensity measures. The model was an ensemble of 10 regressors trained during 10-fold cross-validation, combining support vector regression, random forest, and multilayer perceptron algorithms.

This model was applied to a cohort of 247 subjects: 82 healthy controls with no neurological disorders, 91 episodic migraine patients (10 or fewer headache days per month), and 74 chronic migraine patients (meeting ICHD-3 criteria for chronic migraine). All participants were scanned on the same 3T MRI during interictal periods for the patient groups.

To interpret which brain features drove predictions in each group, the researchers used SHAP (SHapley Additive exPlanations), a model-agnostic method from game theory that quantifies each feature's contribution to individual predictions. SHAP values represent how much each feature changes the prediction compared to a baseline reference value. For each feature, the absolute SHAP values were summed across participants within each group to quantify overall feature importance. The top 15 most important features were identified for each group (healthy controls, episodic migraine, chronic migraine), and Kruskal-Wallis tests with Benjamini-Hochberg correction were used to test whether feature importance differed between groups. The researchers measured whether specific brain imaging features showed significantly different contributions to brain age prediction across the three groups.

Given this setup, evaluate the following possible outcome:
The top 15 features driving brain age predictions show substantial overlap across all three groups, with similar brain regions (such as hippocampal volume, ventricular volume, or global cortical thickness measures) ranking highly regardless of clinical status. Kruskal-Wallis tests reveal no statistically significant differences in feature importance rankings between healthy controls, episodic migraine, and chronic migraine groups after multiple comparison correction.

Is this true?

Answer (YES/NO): NO